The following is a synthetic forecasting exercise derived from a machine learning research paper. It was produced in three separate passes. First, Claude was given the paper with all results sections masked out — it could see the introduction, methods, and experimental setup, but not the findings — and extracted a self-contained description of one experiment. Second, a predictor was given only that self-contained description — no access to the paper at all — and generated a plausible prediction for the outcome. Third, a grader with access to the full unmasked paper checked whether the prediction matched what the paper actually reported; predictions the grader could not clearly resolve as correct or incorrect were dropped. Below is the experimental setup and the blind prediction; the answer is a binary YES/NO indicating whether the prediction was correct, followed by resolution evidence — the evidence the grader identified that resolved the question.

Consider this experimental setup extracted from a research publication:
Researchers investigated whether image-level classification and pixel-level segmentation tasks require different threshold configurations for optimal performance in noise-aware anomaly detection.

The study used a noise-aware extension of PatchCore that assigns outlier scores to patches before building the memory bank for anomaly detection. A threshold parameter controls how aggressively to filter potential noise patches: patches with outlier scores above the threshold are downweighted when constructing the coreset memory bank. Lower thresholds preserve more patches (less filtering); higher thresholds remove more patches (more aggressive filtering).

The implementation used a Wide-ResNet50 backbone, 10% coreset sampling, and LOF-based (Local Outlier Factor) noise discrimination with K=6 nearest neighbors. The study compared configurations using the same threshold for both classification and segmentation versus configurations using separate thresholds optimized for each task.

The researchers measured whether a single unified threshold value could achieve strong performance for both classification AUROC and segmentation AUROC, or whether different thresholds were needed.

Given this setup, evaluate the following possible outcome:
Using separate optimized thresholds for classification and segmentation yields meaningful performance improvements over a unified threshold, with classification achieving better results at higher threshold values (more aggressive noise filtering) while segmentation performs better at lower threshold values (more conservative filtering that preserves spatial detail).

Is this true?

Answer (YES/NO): NO